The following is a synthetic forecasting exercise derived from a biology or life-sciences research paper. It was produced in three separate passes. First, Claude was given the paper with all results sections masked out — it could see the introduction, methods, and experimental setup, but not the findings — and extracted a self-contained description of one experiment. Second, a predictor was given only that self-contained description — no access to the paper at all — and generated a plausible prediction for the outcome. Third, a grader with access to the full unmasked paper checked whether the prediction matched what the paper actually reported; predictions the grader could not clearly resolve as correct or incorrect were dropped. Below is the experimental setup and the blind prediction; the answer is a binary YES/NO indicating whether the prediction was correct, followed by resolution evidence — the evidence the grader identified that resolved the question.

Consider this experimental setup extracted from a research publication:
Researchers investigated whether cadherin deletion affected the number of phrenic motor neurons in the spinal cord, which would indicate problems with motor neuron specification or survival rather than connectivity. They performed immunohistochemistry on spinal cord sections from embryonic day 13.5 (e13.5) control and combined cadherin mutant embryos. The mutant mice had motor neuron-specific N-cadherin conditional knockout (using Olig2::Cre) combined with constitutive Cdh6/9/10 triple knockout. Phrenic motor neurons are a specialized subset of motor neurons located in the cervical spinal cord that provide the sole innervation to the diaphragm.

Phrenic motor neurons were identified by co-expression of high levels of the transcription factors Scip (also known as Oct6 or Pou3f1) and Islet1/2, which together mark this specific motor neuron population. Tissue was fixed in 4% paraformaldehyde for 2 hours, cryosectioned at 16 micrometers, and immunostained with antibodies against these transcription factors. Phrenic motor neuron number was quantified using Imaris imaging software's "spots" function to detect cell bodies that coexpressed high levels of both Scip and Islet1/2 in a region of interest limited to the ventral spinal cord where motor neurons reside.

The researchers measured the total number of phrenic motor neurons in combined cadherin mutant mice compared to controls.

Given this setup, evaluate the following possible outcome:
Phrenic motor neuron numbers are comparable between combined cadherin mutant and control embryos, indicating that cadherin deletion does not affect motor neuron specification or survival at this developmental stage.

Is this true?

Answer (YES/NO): NO